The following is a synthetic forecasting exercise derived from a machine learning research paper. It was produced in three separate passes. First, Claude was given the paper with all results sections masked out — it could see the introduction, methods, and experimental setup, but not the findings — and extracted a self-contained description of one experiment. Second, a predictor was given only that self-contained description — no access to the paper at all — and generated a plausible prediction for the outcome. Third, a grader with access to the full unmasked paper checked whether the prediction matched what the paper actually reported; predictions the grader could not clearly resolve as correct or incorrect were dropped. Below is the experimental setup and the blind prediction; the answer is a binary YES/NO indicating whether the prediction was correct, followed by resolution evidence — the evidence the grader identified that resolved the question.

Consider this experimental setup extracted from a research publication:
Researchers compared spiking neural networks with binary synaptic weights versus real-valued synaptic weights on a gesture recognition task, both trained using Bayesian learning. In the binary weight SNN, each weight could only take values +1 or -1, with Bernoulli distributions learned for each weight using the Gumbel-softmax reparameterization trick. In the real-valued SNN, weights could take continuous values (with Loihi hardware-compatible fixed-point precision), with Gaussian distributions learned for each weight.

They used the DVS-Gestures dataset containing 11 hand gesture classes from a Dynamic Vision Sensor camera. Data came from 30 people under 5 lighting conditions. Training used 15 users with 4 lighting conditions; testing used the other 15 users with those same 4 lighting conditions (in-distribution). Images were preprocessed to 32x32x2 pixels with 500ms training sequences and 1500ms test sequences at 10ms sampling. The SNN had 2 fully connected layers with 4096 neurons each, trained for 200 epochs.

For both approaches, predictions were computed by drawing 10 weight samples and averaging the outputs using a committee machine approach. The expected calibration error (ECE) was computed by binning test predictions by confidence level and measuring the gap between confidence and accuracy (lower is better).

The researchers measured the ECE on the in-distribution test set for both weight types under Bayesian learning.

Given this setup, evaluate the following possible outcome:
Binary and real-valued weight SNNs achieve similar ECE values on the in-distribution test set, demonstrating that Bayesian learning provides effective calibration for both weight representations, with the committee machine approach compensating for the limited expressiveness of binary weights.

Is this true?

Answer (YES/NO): YES